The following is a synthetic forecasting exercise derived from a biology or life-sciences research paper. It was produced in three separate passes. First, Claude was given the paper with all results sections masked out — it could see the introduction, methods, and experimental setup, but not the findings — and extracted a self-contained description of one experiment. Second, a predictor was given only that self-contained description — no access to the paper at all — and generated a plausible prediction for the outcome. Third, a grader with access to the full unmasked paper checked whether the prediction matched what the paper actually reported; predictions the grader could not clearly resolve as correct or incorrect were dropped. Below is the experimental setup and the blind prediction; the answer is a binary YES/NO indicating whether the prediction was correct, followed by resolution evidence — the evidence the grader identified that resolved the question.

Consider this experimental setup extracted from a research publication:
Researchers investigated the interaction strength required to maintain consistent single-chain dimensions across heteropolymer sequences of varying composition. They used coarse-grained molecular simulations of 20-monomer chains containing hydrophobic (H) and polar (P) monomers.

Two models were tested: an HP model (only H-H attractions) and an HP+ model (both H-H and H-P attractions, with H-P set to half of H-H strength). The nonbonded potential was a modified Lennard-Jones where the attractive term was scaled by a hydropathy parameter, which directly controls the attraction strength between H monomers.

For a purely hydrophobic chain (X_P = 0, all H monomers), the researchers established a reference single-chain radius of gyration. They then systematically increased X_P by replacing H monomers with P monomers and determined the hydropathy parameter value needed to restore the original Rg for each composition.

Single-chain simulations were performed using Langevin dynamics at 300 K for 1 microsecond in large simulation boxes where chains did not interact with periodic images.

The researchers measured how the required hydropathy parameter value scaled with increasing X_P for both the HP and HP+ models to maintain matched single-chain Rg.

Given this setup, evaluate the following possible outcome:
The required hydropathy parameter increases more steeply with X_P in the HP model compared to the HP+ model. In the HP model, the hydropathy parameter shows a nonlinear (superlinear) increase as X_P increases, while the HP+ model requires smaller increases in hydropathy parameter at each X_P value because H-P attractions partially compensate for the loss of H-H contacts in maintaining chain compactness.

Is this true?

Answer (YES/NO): YES